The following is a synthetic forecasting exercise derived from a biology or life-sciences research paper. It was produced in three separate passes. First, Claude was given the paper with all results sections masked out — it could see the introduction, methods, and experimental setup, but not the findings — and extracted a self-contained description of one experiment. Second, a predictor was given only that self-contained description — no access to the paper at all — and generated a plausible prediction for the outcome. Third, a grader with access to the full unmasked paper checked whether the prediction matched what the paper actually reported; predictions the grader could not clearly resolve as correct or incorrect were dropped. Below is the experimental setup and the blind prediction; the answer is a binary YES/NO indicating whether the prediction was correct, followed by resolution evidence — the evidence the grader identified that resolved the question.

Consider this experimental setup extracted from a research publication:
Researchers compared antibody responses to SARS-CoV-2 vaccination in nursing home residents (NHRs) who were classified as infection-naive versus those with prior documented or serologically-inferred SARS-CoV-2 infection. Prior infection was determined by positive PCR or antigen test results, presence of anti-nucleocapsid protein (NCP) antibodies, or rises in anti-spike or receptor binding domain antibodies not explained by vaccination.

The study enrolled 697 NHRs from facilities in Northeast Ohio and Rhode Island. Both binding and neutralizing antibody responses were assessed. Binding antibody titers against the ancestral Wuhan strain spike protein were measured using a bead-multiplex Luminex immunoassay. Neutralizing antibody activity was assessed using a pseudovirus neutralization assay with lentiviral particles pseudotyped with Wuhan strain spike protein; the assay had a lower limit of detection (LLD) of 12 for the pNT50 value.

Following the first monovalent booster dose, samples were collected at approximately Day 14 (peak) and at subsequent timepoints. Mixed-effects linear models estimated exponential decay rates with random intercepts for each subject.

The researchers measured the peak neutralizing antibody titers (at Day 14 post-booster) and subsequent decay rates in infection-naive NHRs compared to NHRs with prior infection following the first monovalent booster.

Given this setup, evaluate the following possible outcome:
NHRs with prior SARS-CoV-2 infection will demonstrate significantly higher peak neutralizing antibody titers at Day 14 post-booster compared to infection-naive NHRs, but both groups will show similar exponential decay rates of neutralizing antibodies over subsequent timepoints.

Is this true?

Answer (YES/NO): YES